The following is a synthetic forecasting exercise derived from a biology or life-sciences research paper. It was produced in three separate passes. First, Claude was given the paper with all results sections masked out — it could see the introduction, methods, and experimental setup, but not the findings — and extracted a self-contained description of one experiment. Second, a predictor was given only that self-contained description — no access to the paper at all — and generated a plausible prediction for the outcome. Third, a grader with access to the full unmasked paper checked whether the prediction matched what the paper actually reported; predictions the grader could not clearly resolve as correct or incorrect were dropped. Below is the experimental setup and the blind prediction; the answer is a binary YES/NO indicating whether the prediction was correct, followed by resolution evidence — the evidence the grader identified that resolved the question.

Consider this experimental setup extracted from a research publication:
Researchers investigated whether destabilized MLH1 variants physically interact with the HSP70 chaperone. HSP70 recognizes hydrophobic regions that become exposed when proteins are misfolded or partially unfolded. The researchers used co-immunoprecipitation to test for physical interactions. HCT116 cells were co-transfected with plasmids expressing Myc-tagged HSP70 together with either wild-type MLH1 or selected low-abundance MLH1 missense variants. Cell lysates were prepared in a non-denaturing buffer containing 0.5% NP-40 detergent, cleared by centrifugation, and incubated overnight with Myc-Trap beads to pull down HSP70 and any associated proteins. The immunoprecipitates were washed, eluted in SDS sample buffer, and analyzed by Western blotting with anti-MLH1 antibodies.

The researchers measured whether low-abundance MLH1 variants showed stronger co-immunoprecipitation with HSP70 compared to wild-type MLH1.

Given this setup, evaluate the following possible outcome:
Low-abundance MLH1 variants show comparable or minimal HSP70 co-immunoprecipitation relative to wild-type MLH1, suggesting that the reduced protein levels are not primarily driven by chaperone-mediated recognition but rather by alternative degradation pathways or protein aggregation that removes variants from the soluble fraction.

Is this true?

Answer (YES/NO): NO